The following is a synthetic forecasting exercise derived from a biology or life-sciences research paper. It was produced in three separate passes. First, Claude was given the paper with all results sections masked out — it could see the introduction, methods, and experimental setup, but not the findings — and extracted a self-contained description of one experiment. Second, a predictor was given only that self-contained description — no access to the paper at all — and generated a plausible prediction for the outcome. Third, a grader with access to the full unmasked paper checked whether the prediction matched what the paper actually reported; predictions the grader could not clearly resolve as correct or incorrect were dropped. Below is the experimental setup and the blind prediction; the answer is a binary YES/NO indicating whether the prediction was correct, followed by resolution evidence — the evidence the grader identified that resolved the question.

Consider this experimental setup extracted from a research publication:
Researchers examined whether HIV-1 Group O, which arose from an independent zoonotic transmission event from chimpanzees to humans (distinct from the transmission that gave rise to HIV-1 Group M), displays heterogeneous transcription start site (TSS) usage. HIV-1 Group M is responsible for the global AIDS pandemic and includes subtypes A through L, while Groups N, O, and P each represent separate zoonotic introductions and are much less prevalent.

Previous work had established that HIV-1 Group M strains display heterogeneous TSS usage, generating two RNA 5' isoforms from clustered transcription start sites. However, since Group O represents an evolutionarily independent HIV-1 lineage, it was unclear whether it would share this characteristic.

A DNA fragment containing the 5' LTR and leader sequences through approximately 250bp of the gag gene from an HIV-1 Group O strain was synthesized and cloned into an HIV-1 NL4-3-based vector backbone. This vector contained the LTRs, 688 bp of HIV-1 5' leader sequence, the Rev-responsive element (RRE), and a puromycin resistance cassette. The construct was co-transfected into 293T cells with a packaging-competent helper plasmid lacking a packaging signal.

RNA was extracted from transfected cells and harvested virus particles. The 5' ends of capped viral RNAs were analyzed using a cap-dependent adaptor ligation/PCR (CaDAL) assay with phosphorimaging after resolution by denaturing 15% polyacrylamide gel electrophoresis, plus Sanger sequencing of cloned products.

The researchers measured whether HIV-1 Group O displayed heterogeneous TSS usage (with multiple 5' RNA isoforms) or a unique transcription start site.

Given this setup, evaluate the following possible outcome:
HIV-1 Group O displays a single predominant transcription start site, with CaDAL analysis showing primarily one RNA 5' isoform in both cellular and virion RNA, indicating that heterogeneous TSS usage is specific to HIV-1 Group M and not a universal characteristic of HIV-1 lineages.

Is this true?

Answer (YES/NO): NO